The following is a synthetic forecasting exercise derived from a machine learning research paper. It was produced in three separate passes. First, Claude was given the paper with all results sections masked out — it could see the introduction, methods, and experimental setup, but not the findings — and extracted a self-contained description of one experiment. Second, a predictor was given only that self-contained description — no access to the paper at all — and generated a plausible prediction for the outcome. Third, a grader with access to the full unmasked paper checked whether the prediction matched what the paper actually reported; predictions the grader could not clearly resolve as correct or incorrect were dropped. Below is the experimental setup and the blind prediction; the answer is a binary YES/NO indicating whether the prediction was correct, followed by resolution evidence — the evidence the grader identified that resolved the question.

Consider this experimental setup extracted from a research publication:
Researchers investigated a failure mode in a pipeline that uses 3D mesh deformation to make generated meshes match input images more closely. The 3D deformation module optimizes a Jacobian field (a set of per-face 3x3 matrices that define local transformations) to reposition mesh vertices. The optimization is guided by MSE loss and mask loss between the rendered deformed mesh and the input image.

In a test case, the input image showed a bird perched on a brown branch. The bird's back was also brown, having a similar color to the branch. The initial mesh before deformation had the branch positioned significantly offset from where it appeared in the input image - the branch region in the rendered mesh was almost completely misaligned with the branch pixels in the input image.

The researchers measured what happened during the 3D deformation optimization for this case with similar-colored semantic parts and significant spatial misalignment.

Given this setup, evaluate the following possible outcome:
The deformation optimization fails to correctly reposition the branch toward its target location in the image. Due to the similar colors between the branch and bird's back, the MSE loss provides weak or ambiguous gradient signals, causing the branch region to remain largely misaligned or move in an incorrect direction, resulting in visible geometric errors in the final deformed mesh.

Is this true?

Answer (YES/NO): NO